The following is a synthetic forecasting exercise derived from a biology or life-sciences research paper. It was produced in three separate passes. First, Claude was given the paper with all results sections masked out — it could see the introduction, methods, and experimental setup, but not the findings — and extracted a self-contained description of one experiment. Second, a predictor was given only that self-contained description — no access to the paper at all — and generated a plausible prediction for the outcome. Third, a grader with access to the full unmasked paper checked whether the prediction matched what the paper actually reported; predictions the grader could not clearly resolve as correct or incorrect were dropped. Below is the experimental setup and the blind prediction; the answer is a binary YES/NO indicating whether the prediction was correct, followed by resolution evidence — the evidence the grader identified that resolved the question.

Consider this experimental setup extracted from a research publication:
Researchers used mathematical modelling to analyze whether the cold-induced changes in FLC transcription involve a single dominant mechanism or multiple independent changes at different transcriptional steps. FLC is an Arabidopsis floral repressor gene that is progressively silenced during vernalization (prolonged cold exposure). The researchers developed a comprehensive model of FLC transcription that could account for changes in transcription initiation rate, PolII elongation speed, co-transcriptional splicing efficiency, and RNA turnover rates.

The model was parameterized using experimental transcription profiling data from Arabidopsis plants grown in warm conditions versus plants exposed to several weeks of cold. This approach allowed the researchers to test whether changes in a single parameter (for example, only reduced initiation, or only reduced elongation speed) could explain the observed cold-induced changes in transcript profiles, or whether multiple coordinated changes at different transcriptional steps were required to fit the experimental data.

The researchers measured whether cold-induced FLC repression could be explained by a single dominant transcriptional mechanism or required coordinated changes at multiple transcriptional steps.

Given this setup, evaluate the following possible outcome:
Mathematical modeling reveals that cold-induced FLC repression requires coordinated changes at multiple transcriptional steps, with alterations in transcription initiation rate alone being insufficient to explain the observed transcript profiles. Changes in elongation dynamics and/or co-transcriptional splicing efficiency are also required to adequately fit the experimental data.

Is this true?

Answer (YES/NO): YES